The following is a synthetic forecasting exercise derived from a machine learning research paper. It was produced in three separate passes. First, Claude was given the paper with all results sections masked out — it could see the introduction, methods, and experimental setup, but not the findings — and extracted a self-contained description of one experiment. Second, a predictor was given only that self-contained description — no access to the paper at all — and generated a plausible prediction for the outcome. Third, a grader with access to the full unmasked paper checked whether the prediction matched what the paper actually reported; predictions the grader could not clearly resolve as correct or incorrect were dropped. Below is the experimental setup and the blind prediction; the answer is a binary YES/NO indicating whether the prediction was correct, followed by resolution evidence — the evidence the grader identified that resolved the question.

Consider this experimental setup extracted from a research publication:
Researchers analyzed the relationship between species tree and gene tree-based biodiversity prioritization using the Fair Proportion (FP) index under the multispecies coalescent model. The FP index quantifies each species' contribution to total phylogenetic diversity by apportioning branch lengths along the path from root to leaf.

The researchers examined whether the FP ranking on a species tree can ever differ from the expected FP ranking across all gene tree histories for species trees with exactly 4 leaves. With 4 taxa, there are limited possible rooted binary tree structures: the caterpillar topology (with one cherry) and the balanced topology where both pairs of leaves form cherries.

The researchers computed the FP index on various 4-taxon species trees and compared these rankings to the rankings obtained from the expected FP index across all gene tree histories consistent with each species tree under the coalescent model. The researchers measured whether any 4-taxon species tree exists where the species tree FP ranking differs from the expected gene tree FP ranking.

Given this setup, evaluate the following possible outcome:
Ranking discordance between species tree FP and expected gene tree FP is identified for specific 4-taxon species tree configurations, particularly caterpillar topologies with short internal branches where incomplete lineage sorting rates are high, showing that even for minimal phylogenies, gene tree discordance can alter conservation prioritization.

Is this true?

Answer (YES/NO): NO